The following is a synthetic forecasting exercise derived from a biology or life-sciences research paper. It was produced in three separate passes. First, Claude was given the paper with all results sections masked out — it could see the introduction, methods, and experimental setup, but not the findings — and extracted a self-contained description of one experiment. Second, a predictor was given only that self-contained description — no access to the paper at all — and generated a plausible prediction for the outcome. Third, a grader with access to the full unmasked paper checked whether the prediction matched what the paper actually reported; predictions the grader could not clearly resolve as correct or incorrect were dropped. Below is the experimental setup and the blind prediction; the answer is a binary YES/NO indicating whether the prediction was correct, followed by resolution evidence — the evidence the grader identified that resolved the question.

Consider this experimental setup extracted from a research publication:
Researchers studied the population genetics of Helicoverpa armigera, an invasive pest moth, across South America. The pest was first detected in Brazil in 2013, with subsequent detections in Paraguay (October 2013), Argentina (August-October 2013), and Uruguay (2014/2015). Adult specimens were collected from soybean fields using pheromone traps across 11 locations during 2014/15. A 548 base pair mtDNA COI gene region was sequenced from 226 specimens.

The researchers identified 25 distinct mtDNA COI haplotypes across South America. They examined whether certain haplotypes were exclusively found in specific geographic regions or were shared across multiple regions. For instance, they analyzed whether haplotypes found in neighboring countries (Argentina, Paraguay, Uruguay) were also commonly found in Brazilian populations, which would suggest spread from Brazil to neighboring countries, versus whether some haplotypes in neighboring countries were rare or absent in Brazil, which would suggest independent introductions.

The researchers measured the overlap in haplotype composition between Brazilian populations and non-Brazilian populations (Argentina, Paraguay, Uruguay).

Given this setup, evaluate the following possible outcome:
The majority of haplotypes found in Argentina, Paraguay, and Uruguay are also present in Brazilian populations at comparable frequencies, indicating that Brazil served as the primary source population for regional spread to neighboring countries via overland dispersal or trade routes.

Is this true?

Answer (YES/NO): NO